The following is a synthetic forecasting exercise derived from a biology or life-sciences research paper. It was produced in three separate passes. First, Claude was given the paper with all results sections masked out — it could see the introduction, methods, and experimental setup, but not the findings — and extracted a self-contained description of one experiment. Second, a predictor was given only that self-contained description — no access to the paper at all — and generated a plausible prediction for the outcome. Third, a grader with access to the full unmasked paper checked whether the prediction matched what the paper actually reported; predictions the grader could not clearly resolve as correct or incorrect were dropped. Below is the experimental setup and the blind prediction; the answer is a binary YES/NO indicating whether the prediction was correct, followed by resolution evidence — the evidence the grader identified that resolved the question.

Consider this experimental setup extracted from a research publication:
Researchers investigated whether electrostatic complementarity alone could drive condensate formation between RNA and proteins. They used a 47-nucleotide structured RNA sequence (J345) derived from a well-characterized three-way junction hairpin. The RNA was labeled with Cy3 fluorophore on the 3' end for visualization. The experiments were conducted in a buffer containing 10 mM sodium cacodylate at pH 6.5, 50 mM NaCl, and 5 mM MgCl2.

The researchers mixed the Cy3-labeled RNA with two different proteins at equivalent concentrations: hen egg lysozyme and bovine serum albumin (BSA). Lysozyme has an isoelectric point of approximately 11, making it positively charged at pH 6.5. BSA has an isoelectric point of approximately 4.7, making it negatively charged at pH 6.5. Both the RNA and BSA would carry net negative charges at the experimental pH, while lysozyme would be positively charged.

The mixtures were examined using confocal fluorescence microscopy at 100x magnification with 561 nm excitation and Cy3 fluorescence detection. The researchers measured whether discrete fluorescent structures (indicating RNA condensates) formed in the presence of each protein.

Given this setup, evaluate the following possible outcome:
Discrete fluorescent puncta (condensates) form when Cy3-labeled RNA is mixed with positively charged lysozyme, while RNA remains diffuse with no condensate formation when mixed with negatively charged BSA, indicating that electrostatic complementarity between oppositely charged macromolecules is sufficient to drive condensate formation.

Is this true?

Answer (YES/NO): YES